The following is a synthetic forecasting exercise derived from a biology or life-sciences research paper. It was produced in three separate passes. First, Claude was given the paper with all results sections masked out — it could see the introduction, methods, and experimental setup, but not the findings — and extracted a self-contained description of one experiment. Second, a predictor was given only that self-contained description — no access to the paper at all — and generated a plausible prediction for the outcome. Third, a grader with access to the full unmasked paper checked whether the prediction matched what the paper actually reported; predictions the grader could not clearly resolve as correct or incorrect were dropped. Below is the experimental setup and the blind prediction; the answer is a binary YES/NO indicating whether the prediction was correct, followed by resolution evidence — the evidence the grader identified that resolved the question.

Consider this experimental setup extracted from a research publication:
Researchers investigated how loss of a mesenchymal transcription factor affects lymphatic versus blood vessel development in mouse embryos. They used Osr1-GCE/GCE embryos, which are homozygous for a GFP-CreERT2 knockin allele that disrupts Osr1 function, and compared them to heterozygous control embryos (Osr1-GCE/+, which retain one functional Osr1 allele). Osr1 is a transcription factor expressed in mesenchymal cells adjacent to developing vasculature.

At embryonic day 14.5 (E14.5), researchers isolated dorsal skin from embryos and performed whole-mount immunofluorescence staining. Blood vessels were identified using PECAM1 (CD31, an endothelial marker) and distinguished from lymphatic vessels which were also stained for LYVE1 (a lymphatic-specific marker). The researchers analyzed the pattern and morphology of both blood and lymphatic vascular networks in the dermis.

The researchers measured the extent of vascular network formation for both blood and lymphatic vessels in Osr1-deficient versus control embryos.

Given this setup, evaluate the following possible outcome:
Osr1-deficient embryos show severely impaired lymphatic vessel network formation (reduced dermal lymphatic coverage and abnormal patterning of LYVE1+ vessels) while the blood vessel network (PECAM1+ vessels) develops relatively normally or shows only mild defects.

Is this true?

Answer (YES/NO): YES